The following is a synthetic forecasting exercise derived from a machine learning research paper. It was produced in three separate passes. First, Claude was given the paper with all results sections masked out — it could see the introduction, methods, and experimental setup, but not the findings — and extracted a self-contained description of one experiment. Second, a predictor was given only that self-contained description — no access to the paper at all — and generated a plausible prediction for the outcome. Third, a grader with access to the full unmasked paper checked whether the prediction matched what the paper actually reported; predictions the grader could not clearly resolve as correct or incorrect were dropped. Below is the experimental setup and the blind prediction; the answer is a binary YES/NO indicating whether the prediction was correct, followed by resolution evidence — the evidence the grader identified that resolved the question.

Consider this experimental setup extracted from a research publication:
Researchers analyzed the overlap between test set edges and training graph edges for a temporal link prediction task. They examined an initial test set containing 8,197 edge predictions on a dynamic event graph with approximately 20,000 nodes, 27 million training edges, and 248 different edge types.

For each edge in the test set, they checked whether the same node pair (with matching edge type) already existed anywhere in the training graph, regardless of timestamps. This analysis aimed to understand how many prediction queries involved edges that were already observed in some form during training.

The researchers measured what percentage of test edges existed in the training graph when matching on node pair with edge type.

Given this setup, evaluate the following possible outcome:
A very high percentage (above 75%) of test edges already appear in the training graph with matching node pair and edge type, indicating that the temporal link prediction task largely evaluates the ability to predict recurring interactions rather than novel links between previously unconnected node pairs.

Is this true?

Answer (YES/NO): NO